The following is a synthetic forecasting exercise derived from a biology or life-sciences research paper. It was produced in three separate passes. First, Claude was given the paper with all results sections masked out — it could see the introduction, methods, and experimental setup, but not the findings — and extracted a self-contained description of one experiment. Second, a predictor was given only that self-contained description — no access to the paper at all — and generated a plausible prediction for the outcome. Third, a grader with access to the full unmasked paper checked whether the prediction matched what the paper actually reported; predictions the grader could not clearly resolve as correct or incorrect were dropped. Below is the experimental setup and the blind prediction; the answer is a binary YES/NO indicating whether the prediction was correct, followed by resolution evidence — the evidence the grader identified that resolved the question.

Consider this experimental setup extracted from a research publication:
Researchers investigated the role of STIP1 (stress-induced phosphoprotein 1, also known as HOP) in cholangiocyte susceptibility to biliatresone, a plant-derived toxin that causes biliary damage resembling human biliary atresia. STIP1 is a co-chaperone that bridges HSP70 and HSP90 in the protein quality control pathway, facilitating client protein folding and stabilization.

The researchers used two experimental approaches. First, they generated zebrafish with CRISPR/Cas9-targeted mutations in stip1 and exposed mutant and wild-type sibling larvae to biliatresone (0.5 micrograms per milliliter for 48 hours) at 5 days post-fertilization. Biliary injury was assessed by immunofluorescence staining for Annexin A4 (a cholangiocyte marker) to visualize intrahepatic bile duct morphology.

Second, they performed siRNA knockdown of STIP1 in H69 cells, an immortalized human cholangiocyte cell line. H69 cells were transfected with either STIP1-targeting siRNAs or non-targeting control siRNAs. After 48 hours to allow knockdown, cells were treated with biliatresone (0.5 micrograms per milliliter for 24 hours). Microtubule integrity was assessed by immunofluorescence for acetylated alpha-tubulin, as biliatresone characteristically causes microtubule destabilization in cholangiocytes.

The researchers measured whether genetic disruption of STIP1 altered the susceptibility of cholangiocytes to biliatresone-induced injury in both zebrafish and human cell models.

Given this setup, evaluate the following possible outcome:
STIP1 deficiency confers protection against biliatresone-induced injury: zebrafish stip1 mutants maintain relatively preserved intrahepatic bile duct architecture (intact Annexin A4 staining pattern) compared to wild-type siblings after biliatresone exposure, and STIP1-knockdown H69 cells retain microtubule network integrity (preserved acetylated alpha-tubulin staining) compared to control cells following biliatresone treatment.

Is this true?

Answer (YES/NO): NO